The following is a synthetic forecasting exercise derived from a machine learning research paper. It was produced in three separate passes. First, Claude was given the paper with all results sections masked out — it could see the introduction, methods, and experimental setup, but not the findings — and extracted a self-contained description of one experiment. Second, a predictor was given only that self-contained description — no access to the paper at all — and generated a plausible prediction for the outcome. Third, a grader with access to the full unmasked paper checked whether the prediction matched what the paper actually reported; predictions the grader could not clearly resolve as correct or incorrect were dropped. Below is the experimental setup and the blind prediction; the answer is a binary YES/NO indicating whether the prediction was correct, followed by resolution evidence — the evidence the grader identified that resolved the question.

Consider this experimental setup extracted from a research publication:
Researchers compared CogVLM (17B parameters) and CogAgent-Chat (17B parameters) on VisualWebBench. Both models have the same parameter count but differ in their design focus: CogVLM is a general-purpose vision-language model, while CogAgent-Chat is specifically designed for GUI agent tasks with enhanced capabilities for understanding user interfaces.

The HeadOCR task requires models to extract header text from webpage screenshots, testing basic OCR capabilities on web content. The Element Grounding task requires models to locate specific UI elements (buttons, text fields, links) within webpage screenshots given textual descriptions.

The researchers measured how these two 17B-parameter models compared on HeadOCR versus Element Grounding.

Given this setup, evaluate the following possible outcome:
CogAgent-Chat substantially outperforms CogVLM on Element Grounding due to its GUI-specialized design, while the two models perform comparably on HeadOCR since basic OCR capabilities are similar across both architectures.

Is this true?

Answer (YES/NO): NO